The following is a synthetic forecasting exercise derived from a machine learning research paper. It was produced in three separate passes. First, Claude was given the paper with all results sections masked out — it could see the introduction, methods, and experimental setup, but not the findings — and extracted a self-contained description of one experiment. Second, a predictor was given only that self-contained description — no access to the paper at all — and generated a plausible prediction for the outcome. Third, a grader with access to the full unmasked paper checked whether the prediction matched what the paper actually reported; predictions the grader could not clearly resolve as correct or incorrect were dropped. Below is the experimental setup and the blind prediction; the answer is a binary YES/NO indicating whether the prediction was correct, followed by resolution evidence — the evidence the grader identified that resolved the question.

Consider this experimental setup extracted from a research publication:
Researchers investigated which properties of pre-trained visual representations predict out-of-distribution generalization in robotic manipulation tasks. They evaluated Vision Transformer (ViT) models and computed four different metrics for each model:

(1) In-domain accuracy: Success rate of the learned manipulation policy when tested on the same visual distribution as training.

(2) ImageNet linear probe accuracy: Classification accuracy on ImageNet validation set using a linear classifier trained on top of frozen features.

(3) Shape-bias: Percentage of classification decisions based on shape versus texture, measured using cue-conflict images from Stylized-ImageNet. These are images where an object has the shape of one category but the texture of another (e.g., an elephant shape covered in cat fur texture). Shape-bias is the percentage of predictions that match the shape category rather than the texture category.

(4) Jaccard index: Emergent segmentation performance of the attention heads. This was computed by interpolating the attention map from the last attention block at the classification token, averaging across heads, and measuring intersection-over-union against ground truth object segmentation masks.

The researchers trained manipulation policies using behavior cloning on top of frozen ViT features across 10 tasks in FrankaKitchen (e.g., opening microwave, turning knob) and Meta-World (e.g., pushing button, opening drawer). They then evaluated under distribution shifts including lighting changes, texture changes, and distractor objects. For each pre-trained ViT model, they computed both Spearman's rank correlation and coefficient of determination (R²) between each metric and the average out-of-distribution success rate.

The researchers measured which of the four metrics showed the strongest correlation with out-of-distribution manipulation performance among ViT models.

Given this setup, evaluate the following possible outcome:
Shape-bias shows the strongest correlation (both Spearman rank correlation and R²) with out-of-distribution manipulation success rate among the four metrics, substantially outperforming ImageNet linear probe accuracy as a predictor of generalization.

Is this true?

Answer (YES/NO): NO